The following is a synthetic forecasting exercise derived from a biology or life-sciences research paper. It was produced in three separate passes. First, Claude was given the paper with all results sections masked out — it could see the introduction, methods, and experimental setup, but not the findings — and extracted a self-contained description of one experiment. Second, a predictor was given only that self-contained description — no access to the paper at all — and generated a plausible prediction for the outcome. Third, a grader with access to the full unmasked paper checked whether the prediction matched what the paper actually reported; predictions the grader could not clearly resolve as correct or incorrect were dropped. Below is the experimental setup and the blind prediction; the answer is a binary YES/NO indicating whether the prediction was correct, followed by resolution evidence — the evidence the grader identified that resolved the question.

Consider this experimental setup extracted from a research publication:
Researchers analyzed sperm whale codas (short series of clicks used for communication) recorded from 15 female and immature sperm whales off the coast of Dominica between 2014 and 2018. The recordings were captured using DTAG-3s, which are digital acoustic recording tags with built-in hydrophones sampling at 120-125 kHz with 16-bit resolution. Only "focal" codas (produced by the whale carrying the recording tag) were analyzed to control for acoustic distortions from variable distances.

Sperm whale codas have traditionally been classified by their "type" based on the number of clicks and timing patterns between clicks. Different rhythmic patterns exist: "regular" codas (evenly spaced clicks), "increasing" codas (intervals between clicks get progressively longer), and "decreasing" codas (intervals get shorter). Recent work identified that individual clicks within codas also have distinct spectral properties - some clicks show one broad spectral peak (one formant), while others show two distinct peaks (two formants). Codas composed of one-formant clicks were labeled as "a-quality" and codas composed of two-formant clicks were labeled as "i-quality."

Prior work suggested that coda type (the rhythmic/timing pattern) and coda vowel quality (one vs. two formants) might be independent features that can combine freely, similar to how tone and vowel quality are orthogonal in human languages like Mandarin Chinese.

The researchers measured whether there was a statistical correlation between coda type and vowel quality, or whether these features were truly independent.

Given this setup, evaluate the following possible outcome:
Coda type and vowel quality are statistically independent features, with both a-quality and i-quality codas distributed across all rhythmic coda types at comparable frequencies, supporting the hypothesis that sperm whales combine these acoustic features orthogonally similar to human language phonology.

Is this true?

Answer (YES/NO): NO